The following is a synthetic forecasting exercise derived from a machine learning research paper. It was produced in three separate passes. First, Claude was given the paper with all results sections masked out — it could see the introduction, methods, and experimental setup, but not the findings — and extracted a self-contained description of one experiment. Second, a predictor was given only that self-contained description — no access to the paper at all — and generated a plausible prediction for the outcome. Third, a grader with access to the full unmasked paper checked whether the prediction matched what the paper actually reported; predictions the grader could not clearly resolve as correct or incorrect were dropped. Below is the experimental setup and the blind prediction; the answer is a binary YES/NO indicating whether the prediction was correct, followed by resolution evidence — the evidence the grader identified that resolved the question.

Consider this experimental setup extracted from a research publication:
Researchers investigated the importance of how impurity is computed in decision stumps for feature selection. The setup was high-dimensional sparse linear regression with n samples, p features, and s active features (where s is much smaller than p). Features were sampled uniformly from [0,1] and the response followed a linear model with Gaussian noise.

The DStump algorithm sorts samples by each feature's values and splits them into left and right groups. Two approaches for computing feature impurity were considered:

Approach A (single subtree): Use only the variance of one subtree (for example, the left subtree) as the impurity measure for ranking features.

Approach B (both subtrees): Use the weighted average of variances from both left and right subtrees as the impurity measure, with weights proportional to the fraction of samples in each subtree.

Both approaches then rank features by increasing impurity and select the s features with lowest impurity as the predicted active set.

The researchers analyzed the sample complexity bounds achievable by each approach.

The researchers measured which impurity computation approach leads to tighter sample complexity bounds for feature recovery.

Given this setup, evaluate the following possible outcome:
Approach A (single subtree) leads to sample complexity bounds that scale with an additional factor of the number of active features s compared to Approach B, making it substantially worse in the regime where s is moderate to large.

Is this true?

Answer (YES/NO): YES